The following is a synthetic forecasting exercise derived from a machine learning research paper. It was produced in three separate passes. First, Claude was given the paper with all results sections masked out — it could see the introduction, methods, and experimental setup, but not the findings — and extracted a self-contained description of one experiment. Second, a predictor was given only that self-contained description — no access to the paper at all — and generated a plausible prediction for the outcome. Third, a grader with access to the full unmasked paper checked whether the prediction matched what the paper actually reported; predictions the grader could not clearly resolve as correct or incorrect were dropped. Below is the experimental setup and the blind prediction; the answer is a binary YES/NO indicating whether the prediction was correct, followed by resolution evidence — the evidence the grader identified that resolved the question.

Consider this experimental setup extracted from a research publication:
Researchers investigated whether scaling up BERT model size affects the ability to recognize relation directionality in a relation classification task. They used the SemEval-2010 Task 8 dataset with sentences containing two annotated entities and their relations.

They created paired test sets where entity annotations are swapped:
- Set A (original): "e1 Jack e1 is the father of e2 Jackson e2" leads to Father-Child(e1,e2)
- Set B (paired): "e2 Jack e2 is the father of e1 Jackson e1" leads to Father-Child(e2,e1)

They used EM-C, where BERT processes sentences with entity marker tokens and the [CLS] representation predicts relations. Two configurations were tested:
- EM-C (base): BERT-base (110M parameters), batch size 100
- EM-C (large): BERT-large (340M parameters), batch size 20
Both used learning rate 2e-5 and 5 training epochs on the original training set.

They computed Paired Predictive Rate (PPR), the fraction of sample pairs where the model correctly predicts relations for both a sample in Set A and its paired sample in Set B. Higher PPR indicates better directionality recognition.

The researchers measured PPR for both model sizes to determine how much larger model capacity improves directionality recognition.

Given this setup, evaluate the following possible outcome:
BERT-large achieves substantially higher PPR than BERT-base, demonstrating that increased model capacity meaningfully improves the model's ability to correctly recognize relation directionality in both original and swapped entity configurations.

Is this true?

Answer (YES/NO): YES